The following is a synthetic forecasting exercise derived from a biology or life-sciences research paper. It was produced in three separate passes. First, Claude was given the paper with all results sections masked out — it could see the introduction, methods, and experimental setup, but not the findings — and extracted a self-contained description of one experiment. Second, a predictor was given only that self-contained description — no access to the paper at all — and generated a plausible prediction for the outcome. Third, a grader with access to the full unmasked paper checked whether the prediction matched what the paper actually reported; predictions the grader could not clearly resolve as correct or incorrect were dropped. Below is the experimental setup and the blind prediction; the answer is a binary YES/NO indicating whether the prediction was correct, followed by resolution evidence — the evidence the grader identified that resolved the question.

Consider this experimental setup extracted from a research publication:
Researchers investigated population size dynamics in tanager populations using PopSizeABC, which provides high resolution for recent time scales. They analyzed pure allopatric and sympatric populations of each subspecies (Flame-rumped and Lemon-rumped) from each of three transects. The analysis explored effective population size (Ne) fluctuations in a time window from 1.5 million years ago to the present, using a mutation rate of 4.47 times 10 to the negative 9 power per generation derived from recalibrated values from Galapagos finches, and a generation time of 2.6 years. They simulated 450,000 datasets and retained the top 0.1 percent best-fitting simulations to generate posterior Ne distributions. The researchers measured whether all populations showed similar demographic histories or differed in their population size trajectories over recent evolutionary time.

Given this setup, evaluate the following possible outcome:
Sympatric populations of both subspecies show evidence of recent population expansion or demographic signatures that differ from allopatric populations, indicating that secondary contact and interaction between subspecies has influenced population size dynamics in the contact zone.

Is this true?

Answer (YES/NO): NO